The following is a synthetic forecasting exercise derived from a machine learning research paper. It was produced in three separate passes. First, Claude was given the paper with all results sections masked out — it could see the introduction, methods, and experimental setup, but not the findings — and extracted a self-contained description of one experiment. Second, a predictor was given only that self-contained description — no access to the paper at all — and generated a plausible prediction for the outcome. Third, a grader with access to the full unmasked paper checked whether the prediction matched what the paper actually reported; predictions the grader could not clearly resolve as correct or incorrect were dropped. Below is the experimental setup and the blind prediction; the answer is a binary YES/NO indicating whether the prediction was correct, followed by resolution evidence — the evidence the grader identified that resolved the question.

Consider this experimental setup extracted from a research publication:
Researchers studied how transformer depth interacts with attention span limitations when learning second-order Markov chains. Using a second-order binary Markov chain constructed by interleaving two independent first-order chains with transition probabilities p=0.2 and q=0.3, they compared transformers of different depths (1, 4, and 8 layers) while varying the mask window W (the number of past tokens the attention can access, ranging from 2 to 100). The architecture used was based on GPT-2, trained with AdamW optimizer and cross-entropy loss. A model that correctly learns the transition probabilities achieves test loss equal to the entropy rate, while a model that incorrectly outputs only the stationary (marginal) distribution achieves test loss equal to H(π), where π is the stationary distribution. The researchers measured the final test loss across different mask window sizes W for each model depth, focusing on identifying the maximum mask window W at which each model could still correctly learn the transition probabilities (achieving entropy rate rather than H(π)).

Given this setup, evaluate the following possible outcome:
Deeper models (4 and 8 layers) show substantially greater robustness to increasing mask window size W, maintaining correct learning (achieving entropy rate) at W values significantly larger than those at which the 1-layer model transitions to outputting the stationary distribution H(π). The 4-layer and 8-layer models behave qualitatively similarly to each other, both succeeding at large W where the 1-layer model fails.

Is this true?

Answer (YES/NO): NO